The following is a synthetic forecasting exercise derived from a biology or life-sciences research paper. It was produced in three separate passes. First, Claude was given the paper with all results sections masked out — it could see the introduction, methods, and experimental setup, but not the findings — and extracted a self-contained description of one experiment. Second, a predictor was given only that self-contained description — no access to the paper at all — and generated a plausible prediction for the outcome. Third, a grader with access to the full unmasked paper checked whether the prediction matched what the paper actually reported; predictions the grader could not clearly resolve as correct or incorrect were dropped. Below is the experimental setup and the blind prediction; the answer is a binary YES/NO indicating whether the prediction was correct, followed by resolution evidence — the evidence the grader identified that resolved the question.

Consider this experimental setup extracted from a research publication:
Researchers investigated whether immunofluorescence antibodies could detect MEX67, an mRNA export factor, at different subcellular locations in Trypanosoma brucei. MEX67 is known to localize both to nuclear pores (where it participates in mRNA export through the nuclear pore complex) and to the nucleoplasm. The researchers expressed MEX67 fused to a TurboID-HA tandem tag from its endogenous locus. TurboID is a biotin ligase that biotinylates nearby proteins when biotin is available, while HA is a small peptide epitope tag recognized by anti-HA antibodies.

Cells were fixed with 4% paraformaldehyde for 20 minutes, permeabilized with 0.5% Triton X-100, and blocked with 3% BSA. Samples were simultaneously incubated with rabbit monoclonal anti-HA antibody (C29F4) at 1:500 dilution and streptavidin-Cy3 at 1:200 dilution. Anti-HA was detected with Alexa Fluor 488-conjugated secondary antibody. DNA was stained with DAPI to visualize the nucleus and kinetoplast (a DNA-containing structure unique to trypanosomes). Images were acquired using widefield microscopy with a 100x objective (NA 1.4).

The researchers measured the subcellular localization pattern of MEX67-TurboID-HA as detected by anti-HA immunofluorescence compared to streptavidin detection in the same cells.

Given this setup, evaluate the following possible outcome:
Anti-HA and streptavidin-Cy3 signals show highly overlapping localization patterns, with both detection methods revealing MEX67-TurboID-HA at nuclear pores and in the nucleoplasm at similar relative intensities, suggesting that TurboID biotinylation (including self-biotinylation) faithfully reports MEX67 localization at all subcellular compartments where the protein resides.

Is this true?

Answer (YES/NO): NO